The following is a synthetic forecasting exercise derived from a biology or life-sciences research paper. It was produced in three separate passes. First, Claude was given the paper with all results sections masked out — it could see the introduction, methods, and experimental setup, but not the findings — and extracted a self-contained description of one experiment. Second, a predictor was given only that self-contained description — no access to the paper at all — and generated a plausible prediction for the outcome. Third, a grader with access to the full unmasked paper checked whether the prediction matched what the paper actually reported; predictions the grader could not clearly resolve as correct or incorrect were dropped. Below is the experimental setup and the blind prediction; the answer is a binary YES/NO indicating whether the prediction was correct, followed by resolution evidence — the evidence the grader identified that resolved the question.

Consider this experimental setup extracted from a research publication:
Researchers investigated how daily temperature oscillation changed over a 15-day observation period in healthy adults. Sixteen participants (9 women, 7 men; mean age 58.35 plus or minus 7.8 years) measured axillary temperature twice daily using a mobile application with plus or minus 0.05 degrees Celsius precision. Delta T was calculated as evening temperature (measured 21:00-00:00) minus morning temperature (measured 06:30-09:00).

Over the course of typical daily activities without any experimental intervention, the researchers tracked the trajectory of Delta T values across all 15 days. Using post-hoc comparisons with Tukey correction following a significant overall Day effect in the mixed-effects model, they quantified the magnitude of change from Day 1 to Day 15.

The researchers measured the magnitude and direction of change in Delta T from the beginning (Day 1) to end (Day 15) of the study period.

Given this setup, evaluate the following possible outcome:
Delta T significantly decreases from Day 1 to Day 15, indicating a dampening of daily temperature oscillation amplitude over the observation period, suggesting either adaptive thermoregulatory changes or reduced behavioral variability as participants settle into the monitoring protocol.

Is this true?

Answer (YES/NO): NO